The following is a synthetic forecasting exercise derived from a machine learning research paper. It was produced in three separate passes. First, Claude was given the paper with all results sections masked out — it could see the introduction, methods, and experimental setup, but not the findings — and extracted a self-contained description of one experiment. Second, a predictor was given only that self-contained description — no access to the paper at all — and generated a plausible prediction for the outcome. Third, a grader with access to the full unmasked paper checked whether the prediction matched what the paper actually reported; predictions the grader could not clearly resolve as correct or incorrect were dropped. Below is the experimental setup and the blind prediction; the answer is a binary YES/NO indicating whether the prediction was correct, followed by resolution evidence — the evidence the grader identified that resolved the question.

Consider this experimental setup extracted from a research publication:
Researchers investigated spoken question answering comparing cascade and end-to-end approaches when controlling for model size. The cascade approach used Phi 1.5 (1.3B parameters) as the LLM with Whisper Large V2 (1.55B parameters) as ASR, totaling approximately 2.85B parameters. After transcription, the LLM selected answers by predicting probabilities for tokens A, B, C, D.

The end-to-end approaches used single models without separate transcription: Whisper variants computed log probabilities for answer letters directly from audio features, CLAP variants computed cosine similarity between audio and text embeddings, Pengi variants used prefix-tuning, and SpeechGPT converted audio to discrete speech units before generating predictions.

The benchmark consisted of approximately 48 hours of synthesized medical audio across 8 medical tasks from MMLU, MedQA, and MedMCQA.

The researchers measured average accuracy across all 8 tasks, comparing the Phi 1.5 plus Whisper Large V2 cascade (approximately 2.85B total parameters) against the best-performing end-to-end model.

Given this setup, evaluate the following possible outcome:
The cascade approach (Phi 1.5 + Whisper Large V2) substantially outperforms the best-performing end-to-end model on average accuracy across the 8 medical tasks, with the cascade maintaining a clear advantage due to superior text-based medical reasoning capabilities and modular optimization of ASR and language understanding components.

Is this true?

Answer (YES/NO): NO